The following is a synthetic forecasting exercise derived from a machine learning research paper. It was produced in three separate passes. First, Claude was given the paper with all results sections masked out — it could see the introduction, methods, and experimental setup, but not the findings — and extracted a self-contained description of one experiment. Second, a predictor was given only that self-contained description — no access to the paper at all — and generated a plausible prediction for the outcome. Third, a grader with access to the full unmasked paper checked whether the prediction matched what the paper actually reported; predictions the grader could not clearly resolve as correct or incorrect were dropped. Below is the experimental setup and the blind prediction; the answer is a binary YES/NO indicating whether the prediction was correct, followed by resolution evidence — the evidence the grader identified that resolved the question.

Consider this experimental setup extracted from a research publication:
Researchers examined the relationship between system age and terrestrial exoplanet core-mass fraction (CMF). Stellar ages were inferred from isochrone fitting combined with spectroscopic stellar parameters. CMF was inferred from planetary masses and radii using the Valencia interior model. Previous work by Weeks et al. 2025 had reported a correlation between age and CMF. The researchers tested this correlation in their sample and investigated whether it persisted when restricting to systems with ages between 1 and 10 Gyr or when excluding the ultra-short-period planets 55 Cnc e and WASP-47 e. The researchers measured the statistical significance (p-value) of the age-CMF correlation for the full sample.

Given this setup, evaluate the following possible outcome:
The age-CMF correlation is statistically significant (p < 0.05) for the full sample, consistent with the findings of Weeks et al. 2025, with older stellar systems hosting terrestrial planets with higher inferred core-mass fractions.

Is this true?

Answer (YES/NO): NO